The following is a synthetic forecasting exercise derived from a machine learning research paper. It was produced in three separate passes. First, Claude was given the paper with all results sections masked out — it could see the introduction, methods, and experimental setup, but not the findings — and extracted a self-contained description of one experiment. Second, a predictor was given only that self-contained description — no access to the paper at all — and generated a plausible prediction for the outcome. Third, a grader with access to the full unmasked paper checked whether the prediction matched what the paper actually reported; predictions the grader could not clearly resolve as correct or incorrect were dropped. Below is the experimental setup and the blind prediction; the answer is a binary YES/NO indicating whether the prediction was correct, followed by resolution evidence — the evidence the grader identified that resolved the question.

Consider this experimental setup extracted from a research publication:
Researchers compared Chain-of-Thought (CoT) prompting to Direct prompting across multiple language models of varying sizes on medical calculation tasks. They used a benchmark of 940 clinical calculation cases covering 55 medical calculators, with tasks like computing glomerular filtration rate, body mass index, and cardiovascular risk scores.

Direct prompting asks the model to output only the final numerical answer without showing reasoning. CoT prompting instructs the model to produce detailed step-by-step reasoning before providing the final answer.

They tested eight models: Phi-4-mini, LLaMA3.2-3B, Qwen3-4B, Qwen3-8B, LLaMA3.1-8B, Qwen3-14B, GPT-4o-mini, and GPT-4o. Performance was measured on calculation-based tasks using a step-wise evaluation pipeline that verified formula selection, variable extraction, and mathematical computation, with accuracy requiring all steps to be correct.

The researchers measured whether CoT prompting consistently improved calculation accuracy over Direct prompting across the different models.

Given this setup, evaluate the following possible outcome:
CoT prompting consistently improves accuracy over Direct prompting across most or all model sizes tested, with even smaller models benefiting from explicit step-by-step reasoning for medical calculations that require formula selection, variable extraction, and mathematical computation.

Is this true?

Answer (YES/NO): NO